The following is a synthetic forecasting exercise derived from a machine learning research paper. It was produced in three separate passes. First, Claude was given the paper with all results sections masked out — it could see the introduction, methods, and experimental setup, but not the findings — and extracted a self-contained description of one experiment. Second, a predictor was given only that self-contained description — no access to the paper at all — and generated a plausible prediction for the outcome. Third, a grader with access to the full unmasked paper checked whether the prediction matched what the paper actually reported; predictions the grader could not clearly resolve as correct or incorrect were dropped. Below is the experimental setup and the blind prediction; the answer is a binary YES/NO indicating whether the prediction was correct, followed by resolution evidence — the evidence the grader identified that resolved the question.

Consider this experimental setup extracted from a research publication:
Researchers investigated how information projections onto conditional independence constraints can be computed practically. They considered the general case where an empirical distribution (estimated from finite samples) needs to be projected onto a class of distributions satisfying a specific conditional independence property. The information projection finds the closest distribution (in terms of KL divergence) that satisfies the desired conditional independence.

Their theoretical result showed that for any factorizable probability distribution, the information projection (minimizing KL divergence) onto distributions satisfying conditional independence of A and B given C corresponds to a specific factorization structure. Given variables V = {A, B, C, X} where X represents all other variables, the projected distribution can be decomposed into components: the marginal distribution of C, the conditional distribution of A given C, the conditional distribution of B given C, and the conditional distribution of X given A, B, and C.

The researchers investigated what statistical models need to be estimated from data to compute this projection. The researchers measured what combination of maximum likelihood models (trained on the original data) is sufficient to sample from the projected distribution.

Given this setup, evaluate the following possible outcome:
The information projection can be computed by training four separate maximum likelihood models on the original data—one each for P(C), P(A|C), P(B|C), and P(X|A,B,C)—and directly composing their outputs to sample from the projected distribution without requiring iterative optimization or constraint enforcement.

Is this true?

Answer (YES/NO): YES